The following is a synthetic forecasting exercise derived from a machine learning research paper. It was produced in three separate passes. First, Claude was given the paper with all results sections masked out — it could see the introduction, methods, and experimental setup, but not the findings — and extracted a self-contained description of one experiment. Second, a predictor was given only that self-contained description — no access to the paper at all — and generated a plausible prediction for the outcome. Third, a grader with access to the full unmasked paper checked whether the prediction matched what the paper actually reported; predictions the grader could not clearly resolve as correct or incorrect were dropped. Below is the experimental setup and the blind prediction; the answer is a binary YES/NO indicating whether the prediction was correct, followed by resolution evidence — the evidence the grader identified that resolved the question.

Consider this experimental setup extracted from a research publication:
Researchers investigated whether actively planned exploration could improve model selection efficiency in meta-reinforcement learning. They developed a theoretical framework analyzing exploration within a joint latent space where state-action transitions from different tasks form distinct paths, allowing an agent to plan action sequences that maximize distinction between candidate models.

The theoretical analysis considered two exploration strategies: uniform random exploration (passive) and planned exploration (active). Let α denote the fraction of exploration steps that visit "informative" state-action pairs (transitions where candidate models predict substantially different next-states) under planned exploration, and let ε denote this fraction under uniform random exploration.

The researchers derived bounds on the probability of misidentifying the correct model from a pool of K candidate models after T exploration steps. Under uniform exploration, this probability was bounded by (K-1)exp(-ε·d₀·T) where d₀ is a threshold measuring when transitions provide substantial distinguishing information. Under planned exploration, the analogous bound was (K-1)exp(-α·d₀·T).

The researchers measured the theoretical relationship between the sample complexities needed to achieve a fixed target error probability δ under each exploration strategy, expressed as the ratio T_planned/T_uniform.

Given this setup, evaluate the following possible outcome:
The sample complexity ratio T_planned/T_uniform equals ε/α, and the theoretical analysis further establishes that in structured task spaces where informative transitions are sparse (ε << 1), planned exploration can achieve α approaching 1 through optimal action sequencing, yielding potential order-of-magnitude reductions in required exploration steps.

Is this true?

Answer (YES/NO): NO